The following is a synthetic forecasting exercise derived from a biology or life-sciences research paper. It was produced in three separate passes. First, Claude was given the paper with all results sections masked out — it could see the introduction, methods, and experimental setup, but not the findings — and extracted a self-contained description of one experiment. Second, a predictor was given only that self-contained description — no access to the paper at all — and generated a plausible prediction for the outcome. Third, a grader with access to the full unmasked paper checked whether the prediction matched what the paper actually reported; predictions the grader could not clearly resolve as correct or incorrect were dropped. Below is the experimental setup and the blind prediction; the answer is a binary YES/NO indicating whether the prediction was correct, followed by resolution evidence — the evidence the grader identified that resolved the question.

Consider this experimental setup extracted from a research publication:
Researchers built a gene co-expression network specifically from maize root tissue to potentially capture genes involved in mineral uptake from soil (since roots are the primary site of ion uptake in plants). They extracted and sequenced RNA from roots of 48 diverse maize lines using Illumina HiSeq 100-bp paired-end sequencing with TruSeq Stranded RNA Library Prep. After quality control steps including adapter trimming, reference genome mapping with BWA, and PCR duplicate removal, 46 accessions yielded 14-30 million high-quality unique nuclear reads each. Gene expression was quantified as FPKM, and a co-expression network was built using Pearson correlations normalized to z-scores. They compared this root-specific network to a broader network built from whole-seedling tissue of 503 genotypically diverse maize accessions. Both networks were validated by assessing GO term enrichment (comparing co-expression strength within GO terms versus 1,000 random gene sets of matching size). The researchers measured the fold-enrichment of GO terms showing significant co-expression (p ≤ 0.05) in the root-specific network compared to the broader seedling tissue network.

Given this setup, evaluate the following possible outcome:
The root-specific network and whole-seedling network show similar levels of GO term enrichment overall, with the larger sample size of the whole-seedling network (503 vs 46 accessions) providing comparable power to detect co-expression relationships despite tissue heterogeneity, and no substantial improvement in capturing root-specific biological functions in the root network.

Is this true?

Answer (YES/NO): NO